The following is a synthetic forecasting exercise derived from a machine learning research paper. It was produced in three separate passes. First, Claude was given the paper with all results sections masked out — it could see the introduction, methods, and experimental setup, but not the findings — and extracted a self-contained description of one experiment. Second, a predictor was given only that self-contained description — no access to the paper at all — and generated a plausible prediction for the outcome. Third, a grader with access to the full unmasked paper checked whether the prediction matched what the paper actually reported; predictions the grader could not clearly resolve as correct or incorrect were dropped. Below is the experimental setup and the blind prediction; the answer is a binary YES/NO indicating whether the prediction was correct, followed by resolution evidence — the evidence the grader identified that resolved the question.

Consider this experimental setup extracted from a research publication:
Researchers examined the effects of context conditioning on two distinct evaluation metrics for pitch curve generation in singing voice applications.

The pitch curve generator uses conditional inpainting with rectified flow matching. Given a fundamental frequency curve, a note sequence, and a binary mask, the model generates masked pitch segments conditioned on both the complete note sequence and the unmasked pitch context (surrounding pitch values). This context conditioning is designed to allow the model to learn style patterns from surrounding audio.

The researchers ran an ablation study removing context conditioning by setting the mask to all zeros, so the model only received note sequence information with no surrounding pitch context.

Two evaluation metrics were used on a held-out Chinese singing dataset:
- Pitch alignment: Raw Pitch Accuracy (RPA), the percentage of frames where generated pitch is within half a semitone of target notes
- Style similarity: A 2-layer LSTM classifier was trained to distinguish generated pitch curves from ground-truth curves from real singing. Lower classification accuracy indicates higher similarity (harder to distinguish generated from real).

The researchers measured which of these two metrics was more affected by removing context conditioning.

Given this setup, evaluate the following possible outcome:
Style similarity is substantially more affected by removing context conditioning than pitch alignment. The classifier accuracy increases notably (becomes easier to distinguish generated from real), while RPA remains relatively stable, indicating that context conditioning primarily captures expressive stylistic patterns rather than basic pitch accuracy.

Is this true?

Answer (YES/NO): NO